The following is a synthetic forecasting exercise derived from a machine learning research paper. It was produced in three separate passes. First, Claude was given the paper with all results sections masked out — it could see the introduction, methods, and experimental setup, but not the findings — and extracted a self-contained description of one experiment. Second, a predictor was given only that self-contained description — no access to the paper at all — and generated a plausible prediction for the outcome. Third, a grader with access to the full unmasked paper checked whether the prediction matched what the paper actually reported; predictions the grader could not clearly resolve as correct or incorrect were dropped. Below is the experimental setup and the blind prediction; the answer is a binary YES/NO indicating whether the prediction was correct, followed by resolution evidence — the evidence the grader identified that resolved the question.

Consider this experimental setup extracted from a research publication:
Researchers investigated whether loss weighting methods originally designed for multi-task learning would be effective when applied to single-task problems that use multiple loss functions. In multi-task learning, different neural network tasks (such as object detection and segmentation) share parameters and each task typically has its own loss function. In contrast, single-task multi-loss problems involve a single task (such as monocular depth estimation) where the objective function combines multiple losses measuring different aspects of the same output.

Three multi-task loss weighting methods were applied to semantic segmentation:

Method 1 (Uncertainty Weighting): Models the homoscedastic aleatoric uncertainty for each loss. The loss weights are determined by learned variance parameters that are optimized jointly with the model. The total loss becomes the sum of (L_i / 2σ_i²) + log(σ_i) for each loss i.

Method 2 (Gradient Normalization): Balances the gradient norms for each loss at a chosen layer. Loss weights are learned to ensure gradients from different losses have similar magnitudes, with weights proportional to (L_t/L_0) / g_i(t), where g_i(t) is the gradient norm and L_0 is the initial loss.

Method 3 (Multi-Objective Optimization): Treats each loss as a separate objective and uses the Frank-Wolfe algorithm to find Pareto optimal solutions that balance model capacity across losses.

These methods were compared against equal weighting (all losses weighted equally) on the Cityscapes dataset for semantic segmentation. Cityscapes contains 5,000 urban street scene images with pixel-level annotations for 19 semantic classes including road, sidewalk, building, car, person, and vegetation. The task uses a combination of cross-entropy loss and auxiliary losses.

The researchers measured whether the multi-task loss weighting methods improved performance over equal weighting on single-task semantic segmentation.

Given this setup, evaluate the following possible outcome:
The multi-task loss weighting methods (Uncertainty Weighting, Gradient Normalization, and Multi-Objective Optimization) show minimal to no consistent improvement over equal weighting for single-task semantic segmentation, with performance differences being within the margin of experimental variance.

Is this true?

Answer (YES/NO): NO